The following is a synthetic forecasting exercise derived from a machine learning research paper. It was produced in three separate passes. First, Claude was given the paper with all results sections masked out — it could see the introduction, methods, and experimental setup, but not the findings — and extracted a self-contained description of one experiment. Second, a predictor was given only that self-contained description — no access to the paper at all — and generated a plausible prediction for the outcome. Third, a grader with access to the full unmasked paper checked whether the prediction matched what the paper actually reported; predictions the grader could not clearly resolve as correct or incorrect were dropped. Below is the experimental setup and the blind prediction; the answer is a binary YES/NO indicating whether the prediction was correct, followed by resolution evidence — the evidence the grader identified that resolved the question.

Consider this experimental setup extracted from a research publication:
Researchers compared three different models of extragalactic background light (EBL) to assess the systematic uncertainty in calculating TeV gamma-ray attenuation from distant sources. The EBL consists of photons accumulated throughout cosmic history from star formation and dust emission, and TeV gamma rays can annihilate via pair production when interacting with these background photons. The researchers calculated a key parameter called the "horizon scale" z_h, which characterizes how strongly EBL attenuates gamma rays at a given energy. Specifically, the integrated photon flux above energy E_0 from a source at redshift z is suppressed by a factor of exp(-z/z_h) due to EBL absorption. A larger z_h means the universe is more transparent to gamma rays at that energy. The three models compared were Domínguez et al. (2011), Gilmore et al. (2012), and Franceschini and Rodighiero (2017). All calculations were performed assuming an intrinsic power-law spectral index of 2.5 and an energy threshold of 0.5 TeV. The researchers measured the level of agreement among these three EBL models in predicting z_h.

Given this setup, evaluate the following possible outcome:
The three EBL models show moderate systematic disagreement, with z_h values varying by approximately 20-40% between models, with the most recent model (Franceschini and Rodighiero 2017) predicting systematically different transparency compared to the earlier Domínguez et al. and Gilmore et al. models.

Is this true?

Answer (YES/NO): NO